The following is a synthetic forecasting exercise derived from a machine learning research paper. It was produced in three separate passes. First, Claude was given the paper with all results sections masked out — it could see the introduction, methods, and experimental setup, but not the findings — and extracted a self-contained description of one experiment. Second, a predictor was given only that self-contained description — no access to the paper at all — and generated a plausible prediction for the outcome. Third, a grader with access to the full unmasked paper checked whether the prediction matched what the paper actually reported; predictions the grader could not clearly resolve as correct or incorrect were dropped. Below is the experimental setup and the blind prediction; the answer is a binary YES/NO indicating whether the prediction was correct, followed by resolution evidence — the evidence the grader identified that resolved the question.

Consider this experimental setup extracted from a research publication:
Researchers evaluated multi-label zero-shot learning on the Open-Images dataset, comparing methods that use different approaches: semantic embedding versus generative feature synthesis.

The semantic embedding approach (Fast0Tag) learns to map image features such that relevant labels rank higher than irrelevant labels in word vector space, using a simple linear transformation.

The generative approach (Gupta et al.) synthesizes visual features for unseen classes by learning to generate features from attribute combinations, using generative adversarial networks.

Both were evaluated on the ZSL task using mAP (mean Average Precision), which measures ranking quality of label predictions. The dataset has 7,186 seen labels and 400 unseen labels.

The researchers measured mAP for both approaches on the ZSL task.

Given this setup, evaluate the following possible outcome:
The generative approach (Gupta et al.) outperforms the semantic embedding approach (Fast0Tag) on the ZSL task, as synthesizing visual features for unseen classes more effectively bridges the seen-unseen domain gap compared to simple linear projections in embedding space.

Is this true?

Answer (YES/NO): YES